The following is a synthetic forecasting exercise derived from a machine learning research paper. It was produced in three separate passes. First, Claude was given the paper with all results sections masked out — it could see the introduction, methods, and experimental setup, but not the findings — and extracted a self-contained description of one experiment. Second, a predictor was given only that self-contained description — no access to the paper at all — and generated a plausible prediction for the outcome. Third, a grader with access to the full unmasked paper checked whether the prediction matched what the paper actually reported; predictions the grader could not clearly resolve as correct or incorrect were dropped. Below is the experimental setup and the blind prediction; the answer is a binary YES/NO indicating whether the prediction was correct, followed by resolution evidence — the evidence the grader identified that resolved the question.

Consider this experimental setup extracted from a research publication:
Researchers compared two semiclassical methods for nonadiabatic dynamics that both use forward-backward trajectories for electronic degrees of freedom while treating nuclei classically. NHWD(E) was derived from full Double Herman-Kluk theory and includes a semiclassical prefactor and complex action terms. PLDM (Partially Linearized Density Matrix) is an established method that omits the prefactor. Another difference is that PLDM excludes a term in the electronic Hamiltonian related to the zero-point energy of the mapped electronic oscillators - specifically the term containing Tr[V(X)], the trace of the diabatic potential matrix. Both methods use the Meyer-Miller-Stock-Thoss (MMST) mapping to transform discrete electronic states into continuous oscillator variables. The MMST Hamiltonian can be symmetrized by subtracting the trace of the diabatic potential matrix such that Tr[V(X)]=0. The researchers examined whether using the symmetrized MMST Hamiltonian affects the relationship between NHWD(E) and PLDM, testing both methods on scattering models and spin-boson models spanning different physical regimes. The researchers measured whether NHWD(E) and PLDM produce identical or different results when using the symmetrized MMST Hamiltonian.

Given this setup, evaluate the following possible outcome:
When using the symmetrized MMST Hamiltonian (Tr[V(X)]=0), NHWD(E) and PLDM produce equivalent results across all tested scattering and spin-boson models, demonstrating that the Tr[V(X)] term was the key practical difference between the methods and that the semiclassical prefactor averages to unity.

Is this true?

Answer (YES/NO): NO